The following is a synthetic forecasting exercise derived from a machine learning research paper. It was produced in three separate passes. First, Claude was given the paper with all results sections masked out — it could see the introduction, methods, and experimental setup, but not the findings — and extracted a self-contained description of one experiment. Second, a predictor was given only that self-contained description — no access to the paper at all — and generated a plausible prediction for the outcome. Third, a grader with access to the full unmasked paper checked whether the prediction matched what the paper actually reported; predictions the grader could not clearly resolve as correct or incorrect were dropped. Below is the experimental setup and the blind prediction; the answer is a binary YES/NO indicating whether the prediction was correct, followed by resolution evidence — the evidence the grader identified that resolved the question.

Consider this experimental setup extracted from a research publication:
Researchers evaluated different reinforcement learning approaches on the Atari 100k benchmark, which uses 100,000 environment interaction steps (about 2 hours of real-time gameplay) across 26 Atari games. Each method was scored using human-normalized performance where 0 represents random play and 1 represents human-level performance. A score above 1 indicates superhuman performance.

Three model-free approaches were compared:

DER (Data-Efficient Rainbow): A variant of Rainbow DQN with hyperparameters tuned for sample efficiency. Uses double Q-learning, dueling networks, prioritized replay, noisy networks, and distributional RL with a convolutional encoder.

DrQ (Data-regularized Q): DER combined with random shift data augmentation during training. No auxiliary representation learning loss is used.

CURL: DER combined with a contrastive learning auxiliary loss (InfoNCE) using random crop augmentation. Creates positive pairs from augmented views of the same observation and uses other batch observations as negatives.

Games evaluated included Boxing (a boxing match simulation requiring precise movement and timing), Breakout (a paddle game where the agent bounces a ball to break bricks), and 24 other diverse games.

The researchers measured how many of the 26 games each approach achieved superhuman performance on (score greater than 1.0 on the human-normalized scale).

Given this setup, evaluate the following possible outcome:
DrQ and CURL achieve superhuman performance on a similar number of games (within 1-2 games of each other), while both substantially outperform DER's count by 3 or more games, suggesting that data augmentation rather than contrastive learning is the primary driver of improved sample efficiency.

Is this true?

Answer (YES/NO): NO